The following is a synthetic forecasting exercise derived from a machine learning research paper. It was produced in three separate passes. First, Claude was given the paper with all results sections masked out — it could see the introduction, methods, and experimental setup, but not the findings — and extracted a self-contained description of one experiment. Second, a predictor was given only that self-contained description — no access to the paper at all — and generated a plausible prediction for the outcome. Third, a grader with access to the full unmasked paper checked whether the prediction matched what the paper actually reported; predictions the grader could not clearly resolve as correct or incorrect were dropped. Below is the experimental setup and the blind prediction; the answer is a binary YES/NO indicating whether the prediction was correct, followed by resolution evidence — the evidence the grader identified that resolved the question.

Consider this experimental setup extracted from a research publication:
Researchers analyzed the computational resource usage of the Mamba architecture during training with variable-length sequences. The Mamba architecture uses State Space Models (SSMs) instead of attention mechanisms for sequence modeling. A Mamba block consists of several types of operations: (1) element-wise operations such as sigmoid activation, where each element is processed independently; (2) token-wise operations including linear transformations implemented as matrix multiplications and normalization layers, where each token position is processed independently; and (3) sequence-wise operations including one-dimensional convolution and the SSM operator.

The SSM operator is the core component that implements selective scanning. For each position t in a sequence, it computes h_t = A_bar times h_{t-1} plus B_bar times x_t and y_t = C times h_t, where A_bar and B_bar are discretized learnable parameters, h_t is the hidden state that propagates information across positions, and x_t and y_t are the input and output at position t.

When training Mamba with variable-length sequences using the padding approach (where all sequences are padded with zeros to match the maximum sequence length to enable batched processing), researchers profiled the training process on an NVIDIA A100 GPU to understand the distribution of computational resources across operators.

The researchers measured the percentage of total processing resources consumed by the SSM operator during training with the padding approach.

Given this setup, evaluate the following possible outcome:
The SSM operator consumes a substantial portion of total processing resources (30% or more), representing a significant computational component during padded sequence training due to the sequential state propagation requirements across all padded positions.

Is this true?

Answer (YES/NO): YES